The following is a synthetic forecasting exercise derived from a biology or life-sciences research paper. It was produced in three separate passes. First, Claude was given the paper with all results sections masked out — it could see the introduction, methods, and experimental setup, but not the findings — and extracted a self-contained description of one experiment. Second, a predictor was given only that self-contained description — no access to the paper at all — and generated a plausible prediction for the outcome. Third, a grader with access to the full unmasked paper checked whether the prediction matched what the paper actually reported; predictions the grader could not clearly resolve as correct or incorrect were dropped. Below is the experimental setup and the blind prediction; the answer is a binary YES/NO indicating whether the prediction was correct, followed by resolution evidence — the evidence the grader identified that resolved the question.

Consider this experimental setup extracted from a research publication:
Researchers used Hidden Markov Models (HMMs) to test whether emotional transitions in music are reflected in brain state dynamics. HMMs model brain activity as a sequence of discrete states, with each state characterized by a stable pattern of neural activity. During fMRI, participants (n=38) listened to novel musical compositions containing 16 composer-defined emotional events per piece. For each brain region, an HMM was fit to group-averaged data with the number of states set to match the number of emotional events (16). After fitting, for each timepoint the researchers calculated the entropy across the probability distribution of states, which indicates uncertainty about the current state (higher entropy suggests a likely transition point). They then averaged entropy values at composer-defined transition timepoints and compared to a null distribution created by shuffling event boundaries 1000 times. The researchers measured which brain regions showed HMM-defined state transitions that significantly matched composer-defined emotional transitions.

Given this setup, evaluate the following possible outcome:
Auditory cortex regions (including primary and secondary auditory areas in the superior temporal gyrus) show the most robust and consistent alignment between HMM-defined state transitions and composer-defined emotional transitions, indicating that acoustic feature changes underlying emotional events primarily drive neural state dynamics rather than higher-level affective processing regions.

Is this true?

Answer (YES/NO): NO